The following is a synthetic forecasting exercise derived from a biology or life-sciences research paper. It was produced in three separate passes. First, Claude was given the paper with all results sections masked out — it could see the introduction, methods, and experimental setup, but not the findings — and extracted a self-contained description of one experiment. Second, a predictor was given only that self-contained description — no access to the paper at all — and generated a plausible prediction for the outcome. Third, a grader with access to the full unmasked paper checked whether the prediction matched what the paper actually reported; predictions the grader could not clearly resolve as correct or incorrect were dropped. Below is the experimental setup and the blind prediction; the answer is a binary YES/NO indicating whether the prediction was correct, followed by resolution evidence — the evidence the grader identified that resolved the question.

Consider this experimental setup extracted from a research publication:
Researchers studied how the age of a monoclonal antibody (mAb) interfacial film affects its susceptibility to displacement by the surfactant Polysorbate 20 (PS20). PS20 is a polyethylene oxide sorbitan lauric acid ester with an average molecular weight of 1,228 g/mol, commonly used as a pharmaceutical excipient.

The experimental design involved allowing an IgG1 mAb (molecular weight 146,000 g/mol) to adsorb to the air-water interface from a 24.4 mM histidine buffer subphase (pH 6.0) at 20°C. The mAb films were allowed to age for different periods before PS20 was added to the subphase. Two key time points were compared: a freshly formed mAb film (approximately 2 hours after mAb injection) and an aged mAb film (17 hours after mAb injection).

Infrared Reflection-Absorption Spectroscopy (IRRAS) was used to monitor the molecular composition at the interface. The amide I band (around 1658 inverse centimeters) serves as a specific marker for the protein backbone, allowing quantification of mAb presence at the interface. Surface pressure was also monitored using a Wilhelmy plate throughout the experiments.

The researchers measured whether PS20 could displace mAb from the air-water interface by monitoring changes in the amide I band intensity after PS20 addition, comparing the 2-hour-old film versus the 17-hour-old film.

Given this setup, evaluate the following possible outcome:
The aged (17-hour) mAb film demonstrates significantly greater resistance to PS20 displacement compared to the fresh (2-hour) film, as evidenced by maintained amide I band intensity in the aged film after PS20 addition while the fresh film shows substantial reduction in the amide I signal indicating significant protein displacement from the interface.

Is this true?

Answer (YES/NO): YES